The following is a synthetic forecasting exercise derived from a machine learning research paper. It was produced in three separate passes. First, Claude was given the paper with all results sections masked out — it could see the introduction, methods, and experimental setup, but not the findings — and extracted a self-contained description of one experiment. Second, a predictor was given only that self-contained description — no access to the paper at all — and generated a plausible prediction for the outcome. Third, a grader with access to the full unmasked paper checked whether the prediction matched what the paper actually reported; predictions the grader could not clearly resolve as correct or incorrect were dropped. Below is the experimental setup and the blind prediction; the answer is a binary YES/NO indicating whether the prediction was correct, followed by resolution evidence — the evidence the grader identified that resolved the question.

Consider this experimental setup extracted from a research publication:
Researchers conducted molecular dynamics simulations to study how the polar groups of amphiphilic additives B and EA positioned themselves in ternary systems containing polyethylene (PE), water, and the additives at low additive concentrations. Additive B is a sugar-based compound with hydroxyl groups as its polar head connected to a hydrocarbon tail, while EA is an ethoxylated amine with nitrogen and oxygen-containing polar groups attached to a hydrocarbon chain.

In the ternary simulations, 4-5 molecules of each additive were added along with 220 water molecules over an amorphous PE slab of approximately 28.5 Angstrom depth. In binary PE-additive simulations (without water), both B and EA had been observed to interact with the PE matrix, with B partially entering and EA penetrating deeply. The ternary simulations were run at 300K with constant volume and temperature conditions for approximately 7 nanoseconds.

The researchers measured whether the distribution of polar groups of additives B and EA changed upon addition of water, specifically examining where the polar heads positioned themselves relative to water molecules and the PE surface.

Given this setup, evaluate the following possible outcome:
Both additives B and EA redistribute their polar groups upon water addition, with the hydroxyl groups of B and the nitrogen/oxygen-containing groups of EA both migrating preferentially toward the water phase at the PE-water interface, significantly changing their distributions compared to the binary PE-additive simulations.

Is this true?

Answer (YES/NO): NO